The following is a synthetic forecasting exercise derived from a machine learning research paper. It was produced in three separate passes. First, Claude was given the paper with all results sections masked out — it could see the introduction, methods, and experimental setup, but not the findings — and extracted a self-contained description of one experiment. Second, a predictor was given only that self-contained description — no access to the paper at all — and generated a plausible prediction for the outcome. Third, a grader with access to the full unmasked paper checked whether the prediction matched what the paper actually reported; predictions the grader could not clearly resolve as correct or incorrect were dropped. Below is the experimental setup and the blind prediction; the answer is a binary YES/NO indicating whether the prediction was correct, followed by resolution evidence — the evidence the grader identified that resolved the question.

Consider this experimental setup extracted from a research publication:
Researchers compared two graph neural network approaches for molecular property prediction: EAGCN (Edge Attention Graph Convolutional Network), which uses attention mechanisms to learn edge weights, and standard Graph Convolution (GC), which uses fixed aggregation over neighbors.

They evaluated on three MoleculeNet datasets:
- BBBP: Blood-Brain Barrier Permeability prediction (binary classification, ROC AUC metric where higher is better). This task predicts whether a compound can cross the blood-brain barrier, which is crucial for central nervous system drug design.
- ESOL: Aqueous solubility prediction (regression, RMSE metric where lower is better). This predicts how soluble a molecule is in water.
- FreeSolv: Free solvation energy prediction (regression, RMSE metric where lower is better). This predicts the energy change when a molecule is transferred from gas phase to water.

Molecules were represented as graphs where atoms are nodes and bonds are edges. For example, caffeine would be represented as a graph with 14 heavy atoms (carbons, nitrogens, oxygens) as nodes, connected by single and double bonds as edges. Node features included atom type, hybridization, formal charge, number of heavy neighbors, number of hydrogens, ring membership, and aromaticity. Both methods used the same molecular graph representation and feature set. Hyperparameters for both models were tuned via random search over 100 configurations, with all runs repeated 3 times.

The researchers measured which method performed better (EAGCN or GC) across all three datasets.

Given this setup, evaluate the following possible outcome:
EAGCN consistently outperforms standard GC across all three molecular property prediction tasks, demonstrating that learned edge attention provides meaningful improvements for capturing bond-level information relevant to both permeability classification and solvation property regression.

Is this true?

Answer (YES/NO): NO